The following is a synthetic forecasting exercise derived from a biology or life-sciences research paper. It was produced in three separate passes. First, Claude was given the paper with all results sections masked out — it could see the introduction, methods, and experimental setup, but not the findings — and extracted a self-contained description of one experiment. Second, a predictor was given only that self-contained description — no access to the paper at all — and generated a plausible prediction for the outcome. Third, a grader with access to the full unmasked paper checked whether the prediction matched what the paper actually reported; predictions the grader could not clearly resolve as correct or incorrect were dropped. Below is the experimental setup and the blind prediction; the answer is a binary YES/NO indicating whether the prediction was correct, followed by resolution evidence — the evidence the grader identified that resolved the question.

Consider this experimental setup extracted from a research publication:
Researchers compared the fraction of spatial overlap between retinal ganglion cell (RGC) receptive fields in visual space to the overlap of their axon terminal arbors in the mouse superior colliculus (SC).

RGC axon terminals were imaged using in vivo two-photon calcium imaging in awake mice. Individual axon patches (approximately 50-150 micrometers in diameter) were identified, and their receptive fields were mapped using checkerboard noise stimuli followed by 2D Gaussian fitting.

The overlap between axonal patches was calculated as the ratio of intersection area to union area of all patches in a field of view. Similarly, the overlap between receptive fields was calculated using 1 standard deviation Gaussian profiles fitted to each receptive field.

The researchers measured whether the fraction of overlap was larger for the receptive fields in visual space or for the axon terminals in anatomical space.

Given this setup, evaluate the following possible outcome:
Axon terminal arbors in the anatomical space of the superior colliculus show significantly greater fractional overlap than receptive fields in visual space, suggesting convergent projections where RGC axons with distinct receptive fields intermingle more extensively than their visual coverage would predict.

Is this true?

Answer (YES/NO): YES